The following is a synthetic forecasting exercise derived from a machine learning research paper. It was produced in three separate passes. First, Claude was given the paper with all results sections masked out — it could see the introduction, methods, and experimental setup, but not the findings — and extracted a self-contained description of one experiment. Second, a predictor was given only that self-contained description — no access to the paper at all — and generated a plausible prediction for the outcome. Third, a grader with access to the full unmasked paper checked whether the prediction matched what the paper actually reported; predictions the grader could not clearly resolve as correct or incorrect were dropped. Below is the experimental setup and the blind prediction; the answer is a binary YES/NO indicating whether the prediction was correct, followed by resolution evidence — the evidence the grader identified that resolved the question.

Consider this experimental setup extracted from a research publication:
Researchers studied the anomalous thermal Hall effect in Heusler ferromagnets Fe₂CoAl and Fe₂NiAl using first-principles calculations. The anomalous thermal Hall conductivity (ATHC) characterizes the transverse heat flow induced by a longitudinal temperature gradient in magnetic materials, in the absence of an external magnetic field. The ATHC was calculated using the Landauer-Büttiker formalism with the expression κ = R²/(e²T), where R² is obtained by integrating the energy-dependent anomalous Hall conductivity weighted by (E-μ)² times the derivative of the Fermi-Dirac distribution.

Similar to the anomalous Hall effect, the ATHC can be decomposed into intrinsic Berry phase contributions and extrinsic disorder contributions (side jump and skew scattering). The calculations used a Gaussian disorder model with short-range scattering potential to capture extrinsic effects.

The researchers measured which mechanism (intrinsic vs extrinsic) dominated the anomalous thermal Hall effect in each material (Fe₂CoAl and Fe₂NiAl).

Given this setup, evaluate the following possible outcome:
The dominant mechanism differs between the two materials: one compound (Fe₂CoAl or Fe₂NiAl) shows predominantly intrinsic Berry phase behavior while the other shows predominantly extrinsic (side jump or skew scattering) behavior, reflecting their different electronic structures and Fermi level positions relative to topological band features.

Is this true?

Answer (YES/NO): YES